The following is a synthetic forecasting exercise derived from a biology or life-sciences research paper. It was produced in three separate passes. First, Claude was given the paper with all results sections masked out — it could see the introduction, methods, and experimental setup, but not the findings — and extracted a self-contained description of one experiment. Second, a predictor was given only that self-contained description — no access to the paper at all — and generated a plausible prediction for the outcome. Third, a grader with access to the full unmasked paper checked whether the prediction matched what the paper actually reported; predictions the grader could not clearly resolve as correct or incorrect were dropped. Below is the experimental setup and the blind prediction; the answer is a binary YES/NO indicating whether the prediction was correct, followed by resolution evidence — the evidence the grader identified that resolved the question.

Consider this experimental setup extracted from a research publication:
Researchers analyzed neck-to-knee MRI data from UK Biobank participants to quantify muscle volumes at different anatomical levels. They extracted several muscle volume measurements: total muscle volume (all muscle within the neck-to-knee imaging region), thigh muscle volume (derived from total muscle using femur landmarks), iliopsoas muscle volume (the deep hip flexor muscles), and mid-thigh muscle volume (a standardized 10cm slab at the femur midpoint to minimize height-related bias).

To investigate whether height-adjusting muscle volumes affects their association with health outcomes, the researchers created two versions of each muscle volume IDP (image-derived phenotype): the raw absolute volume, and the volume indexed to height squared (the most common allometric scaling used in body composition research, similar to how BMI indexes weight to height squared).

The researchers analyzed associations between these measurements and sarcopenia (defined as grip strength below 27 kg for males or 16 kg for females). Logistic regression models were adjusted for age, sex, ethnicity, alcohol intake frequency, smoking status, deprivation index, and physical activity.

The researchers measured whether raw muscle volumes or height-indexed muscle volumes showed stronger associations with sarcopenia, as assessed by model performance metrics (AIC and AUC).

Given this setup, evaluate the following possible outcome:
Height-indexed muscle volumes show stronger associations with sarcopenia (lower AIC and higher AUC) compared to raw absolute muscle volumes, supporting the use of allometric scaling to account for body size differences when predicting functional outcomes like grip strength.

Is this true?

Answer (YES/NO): NO